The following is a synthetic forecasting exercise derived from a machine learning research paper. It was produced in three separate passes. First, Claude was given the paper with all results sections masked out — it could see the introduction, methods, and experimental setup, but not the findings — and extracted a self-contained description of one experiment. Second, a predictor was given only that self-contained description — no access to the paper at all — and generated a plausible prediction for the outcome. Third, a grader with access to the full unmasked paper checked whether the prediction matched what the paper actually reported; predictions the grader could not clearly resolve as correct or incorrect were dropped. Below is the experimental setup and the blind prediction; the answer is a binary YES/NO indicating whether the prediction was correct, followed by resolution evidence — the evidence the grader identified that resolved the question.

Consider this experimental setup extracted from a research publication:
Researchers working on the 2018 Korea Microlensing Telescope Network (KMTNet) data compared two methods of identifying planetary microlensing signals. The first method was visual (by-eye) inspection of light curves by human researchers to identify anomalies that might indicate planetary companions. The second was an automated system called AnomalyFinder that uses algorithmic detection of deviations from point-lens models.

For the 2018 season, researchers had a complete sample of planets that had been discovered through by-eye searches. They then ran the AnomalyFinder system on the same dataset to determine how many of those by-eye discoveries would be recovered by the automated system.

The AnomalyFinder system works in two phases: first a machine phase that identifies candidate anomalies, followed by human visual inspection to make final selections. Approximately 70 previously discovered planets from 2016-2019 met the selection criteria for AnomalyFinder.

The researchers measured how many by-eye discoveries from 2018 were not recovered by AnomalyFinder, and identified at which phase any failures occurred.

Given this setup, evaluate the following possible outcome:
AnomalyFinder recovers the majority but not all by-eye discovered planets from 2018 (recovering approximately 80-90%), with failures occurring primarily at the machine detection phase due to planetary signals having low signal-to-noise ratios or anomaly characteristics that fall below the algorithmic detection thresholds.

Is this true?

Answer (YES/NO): NO